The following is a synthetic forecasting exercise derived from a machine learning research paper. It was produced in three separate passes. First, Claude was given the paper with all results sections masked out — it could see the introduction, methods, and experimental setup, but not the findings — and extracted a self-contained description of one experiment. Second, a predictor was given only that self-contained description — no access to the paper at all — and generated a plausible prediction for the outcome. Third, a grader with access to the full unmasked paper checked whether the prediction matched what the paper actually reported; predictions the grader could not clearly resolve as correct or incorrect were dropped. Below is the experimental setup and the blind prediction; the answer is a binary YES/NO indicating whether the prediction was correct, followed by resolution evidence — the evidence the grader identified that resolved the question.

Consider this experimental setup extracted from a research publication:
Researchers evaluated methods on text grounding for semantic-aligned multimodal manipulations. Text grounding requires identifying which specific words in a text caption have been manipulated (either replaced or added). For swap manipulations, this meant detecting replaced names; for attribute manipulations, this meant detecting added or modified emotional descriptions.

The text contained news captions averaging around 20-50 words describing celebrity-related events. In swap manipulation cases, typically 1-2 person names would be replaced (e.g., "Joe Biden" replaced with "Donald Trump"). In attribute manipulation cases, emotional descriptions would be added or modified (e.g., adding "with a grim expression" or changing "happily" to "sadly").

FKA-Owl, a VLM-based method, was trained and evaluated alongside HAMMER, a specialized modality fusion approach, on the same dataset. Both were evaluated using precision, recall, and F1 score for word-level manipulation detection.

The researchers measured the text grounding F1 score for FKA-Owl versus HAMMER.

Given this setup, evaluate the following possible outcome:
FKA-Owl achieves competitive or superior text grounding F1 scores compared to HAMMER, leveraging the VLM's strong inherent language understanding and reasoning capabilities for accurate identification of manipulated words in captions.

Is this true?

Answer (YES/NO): NO